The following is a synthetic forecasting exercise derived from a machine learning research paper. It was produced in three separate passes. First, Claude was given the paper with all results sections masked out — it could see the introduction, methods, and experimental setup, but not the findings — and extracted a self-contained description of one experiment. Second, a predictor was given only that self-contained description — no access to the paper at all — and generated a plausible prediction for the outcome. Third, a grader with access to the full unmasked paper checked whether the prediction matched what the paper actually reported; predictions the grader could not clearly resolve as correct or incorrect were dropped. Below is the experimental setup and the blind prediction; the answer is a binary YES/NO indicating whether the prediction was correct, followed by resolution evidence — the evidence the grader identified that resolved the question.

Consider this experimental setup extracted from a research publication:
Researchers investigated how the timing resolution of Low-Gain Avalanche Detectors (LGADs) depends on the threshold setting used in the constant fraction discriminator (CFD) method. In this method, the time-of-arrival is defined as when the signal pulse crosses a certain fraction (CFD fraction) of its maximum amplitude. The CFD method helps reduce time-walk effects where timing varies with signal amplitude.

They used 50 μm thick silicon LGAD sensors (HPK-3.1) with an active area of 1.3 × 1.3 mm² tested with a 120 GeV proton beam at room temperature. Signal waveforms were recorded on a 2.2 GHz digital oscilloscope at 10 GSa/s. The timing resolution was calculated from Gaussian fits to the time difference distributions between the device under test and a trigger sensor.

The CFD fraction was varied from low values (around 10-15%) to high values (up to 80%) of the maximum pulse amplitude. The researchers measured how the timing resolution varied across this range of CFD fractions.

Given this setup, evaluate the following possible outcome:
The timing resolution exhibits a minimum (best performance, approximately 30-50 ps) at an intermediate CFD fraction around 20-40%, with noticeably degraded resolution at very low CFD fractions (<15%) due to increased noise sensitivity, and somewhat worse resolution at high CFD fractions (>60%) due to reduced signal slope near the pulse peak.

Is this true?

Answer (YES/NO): NO